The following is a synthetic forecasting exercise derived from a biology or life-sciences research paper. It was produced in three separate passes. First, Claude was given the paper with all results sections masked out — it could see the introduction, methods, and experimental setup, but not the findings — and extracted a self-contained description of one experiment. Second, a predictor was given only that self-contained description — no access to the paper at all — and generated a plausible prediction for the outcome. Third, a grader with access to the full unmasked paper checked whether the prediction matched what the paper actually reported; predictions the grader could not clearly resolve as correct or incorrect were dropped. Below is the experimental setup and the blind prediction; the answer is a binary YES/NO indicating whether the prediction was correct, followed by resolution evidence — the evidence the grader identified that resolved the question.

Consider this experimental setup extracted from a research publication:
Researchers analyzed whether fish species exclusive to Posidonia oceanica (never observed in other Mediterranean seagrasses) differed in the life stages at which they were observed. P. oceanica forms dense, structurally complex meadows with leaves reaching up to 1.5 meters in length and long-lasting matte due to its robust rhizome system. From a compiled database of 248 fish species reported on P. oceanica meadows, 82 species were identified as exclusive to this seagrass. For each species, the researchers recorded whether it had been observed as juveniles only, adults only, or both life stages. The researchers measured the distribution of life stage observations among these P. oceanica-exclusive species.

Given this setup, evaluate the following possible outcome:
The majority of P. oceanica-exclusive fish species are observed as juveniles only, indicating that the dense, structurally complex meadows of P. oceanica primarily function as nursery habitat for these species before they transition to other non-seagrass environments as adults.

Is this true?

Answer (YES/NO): NO